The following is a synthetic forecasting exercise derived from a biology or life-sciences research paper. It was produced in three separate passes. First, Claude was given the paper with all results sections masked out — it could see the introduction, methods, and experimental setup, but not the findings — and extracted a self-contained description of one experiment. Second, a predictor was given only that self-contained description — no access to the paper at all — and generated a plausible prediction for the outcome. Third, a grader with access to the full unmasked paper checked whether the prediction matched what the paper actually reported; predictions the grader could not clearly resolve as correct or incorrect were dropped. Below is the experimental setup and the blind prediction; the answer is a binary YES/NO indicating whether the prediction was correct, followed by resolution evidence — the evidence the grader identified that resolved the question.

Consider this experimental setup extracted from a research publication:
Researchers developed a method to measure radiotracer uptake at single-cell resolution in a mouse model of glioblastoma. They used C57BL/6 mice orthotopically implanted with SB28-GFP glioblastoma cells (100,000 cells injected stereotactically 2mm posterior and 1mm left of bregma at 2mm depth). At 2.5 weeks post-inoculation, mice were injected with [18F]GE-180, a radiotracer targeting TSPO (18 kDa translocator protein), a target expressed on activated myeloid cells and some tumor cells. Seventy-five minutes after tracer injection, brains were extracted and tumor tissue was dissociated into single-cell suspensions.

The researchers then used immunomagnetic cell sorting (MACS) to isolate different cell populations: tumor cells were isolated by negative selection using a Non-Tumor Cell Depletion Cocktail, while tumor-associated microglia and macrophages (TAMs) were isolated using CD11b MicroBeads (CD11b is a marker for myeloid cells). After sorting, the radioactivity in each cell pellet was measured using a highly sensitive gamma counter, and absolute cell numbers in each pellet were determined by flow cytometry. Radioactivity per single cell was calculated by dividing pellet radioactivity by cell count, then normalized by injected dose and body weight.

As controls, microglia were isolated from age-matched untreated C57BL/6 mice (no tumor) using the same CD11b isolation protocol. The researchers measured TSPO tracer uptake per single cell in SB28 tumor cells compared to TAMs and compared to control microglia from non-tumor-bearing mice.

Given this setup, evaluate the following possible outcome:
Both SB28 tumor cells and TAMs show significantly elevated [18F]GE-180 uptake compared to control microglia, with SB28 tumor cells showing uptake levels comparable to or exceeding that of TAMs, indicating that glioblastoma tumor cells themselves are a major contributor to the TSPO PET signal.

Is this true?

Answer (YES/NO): YES